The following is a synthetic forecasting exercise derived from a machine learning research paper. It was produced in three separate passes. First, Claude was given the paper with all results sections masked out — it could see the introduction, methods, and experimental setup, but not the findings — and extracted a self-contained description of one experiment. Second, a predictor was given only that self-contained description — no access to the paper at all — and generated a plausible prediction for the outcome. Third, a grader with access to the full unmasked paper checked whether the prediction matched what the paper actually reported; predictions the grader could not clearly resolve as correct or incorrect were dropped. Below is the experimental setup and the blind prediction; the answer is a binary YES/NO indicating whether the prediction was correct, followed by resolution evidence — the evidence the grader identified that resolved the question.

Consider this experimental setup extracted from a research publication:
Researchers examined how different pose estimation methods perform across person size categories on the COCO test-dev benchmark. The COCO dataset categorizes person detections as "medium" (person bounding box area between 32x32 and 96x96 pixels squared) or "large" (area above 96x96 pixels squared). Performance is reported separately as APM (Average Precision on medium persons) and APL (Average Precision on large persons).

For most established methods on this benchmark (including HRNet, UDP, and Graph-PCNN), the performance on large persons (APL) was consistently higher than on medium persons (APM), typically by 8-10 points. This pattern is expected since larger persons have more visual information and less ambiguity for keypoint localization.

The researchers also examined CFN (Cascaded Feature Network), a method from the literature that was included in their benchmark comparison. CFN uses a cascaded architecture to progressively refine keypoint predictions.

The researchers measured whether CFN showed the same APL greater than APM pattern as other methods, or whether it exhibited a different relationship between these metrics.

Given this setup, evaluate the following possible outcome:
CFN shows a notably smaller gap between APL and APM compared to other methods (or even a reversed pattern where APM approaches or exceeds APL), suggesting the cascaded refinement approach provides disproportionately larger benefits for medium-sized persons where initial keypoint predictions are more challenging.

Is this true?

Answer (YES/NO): YES